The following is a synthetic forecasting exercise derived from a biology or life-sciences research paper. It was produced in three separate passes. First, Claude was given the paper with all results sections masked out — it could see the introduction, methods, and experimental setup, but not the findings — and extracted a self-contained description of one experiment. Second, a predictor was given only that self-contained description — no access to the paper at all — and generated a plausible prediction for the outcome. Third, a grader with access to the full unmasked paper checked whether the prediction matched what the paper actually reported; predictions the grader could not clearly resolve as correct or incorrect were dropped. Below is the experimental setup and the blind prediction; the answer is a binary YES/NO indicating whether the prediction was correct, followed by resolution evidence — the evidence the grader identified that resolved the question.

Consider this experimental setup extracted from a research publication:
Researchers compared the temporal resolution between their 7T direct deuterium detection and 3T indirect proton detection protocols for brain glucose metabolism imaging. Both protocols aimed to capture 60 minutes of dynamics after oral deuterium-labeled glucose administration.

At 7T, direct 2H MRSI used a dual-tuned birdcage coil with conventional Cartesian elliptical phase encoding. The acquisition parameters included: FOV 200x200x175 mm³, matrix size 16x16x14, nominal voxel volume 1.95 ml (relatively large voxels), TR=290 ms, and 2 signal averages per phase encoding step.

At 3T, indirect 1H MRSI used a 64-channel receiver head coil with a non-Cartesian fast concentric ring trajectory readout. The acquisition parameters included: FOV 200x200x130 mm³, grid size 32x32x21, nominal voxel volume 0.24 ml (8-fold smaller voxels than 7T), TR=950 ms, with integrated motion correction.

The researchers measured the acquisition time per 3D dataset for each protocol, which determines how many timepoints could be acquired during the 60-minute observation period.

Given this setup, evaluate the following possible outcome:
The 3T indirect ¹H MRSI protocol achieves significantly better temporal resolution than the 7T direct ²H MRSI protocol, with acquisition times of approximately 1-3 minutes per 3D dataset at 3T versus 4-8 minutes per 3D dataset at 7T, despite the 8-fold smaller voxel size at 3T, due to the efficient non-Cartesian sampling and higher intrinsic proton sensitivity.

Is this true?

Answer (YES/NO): NO